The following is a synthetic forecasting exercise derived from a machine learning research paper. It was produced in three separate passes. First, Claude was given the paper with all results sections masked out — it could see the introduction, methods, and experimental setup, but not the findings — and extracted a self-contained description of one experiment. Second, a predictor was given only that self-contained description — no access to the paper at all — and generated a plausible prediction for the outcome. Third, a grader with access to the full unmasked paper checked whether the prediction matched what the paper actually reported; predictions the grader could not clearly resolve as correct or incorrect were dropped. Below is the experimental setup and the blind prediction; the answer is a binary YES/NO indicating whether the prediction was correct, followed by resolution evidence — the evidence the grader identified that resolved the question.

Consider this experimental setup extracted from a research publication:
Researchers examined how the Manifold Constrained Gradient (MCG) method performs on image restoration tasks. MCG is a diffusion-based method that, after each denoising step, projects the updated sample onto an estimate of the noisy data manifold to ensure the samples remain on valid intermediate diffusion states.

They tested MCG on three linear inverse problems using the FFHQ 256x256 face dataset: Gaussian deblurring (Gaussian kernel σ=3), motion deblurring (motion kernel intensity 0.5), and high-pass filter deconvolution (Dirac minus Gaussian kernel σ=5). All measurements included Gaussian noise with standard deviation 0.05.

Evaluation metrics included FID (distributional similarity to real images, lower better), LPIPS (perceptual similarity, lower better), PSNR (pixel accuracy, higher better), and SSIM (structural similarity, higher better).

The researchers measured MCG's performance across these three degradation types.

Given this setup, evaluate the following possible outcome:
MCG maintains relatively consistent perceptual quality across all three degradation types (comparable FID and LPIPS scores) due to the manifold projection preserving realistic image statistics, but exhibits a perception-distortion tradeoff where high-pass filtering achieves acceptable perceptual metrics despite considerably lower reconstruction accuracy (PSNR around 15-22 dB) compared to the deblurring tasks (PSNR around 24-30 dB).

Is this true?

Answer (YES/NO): NO